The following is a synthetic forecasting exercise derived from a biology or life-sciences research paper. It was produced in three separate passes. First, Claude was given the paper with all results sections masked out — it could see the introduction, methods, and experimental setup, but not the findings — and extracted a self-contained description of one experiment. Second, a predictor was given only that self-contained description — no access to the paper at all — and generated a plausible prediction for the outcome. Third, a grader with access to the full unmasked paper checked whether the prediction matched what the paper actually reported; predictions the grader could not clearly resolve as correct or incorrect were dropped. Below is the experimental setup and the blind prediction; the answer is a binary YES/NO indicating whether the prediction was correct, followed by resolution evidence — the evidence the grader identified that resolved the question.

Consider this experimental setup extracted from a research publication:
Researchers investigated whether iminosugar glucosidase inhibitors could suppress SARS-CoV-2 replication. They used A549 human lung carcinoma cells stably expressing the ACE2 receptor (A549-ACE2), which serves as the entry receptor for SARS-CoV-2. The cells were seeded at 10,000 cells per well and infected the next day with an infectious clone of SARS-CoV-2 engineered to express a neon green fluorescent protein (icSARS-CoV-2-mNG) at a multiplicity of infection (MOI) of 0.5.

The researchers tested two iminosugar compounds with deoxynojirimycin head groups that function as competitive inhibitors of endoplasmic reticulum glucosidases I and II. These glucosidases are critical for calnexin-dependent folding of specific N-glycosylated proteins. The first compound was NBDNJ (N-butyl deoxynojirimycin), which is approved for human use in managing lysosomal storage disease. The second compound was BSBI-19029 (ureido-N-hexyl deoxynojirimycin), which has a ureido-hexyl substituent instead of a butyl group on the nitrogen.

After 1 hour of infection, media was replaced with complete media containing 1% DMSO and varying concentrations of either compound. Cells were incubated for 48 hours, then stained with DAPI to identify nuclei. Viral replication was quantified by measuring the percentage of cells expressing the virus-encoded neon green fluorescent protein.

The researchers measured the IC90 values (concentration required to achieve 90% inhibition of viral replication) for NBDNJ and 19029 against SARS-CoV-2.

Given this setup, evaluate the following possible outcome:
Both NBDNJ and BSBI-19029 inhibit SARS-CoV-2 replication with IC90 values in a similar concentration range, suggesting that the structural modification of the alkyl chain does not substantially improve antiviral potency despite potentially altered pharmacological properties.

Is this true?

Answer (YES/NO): NO